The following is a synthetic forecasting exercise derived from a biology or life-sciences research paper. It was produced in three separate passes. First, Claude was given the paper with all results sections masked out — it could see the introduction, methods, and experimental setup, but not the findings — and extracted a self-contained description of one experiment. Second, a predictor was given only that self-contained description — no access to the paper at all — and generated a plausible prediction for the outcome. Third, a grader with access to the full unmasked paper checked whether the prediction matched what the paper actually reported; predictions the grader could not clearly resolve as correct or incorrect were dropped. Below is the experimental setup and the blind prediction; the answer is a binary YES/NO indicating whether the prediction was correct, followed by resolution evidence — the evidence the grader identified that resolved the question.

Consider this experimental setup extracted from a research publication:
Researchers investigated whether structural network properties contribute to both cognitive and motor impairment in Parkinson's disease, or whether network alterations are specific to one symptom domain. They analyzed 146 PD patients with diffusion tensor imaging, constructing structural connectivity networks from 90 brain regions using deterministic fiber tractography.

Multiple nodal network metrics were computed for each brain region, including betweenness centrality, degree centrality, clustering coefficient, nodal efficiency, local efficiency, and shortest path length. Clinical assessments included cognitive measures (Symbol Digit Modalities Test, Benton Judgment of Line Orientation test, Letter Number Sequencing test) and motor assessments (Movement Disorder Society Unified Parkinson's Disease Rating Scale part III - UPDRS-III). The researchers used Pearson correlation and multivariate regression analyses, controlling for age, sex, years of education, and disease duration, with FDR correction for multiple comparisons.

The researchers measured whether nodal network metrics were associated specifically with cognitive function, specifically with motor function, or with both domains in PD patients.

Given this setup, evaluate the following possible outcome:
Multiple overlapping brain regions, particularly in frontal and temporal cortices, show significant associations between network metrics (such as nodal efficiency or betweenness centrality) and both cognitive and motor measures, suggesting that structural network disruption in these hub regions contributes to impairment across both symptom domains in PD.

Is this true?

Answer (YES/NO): NO